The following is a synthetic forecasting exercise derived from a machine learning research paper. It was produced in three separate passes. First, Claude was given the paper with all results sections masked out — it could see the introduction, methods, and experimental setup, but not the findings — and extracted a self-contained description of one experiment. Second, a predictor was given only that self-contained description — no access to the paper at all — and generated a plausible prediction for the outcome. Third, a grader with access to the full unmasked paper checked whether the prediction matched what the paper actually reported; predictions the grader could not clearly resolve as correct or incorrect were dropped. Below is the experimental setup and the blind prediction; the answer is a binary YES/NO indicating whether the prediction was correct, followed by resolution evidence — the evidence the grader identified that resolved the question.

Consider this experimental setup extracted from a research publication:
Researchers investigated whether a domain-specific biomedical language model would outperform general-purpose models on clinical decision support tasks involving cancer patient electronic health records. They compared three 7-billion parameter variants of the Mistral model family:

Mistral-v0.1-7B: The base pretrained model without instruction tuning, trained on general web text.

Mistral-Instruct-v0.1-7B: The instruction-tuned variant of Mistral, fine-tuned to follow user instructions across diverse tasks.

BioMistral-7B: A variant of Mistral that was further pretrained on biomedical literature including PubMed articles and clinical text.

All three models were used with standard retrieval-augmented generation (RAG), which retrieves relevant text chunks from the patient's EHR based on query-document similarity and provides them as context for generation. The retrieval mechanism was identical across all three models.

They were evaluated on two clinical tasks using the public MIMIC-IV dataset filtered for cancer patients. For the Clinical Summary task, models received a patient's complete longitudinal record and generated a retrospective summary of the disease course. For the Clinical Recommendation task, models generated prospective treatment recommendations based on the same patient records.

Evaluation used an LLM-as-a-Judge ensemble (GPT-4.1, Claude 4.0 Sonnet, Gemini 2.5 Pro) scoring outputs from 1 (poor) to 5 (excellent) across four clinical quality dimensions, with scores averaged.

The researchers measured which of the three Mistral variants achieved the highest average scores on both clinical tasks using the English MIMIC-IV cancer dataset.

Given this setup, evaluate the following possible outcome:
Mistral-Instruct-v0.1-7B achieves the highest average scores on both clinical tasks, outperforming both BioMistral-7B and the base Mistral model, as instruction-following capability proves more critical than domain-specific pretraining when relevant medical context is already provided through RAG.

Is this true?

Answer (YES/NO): NO